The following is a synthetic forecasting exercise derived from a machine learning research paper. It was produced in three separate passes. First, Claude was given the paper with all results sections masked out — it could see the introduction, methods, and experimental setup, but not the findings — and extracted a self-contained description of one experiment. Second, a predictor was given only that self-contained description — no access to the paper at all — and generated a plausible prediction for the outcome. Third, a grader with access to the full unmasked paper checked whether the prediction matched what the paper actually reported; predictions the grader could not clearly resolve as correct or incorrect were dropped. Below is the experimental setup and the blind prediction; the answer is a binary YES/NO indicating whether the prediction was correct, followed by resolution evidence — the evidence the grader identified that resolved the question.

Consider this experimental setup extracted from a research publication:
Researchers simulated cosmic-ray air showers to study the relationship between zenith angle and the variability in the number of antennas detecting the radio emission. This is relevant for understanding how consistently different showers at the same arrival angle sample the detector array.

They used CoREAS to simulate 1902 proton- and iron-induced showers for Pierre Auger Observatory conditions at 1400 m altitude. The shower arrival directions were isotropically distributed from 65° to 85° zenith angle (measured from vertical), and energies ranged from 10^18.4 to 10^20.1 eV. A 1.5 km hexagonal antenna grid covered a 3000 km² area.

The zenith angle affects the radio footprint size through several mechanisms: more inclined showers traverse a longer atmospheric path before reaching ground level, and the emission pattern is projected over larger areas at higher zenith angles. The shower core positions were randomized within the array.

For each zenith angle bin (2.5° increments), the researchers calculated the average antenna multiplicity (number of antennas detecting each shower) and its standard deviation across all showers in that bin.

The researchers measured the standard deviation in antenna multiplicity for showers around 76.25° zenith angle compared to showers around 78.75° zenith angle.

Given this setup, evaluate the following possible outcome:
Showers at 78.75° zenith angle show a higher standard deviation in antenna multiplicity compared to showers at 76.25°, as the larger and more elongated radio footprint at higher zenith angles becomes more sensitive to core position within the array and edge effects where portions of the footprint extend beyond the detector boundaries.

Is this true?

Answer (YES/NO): YES